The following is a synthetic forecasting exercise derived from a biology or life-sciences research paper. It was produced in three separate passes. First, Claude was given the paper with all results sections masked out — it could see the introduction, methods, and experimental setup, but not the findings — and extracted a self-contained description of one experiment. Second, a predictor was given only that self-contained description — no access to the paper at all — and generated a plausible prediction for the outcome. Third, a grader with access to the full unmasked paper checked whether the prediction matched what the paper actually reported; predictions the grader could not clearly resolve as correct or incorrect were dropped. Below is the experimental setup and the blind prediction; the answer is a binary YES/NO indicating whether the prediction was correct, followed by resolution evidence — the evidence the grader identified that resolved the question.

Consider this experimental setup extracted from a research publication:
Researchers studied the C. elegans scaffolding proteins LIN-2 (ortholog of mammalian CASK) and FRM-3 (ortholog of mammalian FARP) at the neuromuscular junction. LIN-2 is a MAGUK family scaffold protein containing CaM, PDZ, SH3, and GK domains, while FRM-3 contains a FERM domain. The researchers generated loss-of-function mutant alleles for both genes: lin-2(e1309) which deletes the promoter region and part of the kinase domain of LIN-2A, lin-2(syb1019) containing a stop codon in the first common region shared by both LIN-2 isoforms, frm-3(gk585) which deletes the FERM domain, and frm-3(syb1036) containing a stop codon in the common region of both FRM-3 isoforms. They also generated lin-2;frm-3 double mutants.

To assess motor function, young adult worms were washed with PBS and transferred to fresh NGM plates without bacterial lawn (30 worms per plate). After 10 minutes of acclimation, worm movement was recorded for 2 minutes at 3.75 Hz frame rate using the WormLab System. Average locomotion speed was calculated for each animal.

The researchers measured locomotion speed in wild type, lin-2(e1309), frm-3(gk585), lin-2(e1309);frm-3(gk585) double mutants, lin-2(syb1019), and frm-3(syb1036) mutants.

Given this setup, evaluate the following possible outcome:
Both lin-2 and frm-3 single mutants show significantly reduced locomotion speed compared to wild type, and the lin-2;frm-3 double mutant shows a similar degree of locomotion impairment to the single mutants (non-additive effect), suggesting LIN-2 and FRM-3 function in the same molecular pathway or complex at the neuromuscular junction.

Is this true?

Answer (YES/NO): YES